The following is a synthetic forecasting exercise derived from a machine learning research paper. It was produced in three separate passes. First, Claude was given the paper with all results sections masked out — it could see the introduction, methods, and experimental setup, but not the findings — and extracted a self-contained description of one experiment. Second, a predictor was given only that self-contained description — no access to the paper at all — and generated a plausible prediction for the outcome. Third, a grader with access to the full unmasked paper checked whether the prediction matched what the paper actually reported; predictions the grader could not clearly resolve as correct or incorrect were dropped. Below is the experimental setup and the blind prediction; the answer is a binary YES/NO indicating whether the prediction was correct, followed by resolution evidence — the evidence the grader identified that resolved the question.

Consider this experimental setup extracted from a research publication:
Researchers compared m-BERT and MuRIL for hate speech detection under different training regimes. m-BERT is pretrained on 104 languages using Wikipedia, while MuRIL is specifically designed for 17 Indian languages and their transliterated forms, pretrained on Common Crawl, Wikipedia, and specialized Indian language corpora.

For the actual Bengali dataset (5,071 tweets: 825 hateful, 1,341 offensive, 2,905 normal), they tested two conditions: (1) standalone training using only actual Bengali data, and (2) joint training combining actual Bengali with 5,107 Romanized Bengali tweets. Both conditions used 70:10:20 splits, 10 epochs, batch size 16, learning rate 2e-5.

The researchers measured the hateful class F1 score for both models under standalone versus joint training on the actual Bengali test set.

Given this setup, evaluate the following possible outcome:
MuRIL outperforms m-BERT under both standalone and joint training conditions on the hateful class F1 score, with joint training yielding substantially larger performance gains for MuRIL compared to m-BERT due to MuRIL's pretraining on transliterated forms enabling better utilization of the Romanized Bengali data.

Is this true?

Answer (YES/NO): NO